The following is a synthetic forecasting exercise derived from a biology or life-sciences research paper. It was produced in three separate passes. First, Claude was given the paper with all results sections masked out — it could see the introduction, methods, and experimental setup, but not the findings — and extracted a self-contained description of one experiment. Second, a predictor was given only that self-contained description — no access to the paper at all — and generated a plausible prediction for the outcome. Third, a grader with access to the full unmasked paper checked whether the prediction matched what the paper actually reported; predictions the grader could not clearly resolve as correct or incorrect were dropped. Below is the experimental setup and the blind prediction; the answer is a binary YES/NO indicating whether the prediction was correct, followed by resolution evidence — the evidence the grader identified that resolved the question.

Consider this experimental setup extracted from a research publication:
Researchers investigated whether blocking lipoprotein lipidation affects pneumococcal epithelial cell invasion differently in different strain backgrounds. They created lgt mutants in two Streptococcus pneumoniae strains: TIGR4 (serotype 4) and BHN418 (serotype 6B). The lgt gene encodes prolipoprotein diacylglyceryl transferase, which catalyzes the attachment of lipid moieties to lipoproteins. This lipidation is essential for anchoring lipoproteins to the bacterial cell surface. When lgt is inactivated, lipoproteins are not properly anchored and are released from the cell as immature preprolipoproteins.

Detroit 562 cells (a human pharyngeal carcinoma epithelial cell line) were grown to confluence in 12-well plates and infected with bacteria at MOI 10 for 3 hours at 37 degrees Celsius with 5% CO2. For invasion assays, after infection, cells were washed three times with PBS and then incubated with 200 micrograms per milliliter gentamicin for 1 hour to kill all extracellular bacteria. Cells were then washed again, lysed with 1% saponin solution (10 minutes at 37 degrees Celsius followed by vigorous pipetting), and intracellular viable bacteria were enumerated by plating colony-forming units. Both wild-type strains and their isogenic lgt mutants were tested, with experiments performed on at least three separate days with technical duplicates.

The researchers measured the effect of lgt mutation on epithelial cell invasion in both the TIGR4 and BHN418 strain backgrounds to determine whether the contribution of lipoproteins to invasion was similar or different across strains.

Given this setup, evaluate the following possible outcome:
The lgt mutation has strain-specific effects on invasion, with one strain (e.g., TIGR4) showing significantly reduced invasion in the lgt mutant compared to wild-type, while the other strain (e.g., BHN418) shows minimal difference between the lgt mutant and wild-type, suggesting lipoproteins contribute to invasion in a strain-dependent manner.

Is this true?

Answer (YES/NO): NO